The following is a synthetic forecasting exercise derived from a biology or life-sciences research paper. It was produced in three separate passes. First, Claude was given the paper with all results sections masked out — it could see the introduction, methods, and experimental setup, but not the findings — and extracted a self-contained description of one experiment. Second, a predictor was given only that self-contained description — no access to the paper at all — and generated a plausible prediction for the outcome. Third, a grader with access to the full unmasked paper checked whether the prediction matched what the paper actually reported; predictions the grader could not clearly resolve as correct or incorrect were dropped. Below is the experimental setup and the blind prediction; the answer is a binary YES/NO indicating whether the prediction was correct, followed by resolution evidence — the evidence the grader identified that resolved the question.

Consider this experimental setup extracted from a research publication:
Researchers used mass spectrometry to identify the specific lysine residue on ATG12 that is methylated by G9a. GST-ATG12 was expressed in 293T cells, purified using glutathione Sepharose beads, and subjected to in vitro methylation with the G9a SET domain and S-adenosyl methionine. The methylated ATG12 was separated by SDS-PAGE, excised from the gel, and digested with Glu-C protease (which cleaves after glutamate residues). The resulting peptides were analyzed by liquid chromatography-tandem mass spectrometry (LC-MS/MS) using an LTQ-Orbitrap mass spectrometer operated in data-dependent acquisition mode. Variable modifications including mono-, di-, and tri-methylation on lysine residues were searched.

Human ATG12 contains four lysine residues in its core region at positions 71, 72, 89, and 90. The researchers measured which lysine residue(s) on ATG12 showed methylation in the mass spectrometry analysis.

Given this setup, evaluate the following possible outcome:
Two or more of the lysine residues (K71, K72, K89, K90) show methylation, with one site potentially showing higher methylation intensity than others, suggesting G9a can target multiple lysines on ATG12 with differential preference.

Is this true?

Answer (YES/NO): NO